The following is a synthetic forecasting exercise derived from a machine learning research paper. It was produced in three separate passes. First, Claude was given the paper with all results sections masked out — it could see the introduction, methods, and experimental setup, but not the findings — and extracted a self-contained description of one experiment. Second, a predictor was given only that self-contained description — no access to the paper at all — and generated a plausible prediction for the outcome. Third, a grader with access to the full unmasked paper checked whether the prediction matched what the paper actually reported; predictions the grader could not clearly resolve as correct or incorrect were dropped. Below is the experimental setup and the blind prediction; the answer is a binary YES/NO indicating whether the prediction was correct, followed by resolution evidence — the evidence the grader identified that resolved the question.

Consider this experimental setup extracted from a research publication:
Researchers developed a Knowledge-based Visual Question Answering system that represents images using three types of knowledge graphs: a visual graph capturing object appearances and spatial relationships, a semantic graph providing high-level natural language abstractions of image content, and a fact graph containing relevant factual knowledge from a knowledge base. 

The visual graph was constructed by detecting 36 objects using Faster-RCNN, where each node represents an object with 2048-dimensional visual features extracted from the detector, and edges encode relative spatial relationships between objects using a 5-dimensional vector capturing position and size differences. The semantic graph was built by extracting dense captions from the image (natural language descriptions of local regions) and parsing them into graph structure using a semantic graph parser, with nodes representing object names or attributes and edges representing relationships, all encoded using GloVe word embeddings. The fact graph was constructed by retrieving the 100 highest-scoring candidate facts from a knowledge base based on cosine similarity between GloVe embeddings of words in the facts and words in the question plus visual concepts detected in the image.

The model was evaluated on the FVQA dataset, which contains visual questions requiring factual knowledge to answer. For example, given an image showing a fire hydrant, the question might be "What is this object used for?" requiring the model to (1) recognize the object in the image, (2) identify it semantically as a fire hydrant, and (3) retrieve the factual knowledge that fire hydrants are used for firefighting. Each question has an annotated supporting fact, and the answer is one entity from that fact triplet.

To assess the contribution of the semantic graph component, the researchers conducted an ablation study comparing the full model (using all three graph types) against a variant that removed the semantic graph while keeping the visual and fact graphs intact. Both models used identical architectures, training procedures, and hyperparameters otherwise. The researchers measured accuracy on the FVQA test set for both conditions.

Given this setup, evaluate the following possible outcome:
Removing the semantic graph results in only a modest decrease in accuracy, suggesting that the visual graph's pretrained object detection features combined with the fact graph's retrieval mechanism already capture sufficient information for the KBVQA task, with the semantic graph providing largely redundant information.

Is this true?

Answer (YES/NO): NO